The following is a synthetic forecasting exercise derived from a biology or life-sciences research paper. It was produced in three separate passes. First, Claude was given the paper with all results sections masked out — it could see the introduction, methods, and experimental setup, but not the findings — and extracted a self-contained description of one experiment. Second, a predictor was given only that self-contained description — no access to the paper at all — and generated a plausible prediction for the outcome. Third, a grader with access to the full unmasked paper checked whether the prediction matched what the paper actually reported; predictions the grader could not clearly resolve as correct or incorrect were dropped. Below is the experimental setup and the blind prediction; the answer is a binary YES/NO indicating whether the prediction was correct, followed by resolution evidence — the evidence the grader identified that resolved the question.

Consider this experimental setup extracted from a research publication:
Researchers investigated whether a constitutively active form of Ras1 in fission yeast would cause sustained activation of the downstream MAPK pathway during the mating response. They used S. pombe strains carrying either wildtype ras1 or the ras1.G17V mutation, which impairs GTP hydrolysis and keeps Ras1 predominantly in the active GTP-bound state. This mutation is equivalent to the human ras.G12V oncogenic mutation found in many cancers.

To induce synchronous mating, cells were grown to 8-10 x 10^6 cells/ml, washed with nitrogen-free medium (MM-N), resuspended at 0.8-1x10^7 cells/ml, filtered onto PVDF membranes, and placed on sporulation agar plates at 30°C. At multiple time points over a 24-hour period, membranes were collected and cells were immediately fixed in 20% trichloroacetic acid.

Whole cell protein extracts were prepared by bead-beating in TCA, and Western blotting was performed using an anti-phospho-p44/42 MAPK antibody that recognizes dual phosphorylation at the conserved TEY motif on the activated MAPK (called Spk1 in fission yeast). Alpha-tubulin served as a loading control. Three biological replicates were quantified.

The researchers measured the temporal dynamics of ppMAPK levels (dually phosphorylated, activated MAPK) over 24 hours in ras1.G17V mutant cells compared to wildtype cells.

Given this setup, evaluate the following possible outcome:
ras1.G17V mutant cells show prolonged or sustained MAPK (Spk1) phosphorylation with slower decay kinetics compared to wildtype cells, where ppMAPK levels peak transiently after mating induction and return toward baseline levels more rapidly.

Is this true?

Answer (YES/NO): NO